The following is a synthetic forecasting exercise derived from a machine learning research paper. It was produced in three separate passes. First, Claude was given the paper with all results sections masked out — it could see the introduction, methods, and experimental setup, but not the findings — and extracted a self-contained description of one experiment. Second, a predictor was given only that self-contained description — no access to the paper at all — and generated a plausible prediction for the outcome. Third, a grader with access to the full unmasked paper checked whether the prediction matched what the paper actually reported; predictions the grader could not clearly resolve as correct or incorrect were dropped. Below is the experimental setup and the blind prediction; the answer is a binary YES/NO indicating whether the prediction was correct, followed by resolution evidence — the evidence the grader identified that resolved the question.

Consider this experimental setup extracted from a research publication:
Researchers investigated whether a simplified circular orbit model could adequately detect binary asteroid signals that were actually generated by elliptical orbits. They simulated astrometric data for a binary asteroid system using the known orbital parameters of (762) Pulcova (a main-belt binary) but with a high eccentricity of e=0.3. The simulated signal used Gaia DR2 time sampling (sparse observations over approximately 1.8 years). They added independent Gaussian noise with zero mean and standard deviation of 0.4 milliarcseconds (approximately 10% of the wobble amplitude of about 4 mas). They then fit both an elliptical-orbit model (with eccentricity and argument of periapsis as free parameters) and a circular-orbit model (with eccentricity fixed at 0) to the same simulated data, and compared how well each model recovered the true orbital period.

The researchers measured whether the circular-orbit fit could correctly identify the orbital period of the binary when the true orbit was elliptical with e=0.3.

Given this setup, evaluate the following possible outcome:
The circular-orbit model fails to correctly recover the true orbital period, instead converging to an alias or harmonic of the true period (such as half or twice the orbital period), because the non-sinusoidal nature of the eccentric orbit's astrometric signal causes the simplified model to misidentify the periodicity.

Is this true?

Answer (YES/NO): NO